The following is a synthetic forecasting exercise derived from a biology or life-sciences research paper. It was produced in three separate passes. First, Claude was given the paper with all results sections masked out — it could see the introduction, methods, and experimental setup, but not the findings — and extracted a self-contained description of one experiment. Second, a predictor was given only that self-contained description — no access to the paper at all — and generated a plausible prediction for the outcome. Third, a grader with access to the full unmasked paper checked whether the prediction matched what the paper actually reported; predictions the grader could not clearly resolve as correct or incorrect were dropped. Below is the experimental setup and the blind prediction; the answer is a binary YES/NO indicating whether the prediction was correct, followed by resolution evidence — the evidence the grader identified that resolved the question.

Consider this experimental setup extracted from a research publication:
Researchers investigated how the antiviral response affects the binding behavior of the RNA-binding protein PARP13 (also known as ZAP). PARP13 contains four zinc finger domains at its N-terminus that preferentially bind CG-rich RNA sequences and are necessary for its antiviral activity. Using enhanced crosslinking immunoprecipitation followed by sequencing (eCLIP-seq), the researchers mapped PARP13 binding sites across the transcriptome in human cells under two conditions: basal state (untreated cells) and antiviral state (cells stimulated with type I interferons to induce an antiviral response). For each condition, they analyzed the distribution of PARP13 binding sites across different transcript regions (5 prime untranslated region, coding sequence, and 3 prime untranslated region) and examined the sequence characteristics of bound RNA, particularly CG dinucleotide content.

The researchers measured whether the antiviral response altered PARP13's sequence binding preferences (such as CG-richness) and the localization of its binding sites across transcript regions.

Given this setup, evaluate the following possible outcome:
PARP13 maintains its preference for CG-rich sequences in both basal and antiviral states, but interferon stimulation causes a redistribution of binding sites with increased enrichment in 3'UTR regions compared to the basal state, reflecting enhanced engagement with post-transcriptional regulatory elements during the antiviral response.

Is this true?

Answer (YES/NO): NO